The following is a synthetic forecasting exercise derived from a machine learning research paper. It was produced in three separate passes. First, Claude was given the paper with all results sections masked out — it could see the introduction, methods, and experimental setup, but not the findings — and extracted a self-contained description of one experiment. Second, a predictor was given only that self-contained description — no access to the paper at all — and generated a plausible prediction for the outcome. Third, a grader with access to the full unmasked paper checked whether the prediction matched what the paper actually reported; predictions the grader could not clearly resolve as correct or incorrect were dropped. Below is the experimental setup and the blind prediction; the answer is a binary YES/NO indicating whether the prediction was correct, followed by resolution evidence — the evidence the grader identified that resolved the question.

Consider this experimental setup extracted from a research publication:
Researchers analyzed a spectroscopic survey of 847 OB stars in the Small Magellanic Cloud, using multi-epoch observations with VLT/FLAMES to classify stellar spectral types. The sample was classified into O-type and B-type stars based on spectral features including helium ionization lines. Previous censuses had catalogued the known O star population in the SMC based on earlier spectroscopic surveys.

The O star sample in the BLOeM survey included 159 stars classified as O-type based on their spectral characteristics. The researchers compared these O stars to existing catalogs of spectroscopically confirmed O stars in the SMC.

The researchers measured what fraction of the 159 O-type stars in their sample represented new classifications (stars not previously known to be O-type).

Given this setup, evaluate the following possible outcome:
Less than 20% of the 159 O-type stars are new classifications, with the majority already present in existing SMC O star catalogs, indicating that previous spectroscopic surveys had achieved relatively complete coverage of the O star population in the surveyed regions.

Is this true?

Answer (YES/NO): NO